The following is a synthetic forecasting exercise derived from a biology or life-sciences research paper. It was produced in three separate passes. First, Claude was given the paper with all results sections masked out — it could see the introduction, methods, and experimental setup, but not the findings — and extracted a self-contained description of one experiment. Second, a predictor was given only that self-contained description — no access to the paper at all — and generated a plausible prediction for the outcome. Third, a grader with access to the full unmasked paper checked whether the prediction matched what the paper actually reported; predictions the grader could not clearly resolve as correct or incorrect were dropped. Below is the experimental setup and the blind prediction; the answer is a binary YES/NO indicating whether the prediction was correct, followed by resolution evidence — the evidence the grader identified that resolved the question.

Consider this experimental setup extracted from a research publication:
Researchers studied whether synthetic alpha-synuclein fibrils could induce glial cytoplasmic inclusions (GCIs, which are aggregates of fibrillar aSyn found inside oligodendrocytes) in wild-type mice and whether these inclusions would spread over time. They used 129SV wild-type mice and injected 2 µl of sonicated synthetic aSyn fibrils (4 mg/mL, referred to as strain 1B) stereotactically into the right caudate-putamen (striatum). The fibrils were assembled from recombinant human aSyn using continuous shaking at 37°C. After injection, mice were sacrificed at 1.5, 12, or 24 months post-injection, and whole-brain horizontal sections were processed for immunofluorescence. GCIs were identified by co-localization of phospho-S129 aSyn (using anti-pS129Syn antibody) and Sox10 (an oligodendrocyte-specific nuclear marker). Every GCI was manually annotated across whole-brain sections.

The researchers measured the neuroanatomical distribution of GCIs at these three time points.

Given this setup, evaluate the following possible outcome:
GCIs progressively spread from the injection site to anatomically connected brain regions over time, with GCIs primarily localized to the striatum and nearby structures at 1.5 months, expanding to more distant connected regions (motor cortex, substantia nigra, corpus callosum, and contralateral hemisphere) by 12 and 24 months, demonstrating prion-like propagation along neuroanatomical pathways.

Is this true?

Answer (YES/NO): NO